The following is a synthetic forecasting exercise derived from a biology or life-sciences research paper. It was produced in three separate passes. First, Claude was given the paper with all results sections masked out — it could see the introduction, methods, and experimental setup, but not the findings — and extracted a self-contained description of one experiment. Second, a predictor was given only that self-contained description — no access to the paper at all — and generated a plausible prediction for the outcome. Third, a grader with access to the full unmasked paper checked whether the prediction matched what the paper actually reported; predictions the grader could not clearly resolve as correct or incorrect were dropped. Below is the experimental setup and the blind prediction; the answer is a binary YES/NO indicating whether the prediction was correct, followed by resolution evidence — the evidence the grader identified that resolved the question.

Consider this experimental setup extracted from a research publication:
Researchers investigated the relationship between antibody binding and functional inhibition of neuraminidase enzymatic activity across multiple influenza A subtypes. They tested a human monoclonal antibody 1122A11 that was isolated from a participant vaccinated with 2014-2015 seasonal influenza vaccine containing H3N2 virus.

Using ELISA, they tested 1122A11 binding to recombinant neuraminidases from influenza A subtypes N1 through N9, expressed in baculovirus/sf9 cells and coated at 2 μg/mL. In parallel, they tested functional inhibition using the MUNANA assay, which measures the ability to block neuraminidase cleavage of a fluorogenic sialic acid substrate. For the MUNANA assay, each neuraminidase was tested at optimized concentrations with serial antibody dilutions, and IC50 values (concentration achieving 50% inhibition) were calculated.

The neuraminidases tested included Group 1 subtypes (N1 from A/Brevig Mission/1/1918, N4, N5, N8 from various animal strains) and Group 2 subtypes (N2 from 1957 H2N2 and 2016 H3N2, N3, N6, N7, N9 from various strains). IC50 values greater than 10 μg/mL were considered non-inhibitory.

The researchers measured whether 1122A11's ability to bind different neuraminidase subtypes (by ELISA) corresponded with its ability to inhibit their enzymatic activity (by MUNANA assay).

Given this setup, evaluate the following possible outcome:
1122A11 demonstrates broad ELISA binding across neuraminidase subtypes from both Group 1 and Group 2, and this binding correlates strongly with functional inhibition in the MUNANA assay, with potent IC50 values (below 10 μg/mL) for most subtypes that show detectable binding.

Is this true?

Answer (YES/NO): NO